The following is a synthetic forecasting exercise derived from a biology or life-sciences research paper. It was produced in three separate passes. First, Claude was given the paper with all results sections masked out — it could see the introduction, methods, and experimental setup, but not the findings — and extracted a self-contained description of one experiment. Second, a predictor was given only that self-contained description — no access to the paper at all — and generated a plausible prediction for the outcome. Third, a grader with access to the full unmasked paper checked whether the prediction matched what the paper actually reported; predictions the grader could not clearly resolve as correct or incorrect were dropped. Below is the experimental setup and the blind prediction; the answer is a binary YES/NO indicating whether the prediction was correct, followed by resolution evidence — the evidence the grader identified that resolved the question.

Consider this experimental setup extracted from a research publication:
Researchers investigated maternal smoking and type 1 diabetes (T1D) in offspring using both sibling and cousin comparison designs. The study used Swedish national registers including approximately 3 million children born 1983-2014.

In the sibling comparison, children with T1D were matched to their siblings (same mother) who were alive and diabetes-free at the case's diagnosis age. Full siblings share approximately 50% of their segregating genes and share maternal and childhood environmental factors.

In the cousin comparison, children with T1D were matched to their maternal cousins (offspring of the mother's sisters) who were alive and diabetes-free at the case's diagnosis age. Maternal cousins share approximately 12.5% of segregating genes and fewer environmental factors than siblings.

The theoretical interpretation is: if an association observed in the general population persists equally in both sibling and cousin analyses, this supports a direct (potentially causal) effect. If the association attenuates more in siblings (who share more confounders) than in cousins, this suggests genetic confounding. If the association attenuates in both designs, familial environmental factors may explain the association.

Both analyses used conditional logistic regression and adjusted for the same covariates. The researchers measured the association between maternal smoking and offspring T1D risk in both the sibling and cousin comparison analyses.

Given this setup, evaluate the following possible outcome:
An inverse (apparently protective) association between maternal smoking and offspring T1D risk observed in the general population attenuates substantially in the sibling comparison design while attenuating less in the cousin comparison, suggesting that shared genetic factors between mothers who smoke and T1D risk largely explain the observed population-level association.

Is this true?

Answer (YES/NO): NO